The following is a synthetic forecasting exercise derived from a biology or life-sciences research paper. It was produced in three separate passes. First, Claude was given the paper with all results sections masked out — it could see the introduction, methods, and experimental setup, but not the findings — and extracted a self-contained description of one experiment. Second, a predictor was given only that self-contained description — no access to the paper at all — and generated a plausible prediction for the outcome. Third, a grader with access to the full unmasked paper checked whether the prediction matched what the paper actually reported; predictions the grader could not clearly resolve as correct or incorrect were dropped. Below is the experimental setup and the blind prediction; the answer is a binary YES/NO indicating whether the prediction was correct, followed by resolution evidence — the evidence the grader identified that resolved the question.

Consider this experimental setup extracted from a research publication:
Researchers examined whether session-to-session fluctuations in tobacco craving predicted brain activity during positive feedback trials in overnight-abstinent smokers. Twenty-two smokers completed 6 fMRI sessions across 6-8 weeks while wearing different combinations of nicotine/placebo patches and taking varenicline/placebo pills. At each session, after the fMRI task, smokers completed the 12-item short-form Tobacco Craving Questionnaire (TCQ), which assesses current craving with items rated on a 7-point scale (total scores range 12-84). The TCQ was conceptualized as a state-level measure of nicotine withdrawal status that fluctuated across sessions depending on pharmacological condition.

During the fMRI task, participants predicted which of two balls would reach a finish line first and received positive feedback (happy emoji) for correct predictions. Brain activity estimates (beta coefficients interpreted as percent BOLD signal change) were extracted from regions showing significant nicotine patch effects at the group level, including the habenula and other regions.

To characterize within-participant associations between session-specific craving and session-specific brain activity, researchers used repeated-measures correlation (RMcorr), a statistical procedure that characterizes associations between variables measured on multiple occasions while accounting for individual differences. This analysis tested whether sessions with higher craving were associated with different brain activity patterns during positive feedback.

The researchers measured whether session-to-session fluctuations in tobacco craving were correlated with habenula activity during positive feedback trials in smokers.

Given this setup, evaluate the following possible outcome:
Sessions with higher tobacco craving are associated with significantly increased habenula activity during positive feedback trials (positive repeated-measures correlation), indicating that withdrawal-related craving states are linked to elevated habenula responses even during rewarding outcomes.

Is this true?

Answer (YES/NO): YES